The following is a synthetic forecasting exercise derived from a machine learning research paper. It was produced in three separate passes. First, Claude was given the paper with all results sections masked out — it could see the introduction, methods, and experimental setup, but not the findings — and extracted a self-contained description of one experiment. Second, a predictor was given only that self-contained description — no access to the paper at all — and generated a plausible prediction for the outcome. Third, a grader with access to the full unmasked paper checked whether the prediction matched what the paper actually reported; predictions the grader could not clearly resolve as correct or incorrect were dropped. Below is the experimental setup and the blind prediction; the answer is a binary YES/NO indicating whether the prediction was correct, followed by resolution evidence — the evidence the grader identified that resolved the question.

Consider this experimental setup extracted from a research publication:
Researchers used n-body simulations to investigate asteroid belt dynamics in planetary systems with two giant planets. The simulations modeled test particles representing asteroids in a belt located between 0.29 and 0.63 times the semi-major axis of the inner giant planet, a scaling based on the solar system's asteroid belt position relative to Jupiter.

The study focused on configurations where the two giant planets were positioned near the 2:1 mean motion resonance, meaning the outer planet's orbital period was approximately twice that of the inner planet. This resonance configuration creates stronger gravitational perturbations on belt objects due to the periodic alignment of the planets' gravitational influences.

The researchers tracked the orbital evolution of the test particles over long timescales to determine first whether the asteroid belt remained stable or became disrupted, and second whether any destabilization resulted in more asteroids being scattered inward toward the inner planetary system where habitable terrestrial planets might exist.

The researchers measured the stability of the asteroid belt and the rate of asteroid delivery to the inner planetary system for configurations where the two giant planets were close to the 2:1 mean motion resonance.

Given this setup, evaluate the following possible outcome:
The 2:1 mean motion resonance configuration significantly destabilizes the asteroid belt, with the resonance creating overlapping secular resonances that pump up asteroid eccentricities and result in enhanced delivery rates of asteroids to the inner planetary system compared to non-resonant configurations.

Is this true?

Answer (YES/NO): NO